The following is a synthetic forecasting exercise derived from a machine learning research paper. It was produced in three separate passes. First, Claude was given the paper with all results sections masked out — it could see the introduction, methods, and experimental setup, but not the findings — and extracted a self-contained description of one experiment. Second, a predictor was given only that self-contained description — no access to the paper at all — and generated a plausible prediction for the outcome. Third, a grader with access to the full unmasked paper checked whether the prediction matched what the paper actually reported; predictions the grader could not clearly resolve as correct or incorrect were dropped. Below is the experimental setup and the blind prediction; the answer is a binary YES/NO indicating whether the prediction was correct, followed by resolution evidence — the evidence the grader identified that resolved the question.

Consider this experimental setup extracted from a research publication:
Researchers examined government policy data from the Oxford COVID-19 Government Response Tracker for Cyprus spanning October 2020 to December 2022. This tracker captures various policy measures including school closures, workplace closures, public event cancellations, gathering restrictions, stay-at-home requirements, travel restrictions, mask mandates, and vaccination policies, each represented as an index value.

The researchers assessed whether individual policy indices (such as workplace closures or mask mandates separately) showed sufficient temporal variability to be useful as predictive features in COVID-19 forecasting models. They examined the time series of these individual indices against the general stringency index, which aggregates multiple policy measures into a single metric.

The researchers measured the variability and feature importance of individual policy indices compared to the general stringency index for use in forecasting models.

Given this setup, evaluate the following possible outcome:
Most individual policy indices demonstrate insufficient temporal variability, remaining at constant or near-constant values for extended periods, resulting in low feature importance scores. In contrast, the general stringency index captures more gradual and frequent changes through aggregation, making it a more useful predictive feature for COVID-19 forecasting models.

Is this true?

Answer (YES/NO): YES